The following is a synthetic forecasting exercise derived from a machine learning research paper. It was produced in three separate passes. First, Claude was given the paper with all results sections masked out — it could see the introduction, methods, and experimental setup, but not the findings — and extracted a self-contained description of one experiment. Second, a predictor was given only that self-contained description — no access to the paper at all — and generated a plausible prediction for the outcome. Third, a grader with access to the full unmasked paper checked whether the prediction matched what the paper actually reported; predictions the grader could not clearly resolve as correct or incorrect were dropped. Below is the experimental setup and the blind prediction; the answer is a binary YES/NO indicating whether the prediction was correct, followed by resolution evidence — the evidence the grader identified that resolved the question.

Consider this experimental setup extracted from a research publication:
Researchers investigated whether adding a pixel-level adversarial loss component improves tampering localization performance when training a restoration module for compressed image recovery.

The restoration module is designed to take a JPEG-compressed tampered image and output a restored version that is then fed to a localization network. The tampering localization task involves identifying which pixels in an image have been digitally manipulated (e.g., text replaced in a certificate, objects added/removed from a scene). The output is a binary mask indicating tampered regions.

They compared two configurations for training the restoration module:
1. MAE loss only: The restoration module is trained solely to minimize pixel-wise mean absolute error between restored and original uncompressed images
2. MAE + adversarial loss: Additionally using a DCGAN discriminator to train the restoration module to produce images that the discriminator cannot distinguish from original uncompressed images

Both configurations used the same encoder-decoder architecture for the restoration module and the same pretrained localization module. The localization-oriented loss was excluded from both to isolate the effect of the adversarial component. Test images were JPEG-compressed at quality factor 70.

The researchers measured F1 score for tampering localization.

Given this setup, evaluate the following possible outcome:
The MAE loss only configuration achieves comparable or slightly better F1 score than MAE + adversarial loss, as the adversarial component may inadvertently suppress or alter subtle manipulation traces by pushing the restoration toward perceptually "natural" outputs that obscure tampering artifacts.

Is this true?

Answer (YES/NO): NO